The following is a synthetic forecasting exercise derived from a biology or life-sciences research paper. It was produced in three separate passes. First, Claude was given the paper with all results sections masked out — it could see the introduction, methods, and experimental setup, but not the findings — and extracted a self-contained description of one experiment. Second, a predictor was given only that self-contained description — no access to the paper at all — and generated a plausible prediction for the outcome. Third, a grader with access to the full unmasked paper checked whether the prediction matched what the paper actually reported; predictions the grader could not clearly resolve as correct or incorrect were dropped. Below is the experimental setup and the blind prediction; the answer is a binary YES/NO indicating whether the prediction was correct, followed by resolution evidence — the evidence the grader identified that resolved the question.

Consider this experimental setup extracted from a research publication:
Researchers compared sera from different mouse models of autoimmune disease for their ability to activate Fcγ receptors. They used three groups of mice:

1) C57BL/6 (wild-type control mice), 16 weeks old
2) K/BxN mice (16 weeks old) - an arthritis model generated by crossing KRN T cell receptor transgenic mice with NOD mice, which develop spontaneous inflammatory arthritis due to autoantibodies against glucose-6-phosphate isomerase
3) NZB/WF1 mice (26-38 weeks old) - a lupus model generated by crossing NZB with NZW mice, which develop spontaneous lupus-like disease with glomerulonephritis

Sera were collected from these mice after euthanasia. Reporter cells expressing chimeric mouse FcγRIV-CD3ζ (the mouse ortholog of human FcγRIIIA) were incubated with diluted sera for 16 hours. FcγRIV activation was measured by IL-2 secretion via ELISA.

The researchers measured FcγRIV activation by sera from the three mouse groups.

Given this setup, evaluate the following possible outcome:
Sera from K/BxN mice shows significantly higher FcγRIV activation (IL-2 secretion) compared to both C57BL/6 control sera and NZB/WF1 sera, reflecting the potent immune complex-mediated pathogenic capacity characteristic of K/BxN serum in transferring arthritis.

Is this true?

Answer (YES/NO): NO